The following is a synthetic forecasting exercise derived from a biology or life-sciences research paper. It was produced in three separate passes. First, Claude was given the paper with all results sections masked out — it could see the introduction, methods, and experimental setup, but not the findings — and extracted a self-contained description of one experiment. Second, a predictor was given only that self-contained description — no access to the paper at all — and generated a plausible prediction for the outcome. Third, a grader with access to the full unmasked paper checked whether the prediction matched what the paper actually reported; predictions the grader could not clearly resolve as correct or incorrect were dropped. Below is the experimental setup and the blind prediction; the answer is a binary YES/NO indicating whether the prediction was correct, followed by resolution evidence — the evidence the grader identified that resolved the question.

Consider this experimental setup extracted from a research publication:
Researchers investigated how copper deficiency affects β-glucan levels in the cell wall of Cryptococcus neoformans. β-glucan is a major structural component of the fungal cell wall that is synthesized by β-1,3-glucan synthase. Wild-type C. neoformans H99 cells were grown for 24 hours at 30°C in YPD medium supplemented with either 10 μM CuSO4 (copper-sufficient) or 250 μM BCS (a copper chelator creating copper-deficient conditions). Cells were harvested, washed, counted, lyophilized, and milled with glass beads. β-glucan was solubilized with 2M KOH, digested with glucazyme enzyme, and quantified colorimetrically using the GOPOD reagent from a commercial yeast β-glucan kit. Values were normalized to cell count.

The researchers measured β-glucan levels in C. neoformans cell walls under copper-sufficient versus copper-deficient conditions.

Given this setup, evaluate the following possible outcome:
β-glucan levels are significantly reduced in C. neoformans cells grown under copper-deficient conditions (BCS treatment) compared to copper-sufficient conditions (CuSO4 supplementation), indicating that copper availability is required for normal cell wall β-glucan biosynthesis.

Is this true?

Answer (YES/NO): NO